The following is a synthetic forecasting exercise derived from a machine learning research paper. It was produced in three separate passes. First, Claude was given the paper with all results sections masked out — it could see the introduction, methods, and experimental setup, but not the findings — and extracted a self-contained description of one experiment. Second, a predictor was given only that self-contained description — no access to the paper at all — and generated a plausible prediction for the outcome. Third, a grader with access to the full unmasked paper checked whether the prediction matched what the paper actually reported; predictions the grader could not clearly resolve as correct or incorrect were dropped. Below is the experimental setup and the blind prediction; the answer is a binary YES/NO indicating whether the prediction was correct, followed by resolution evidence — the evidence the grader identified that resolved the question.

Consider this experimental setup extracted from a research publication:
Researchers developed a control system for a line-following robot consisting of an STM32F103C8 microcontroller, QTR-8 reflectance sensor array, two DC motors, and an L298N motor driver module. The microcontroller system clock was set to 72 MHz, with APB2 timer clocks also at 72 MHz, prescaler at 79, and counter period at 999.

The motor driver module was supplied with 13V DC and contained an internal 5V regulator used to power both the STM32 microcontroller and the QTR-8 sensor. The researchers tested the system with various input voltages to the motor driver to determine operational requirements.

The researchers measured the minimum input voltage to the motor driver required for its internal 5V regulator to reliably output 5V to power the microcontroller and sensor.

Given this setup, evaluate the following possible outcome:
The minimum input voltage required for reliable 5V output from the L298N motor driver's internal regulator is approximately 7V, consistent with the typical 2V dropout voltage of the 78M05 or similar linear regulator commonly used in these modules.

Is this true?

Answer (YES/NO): YES